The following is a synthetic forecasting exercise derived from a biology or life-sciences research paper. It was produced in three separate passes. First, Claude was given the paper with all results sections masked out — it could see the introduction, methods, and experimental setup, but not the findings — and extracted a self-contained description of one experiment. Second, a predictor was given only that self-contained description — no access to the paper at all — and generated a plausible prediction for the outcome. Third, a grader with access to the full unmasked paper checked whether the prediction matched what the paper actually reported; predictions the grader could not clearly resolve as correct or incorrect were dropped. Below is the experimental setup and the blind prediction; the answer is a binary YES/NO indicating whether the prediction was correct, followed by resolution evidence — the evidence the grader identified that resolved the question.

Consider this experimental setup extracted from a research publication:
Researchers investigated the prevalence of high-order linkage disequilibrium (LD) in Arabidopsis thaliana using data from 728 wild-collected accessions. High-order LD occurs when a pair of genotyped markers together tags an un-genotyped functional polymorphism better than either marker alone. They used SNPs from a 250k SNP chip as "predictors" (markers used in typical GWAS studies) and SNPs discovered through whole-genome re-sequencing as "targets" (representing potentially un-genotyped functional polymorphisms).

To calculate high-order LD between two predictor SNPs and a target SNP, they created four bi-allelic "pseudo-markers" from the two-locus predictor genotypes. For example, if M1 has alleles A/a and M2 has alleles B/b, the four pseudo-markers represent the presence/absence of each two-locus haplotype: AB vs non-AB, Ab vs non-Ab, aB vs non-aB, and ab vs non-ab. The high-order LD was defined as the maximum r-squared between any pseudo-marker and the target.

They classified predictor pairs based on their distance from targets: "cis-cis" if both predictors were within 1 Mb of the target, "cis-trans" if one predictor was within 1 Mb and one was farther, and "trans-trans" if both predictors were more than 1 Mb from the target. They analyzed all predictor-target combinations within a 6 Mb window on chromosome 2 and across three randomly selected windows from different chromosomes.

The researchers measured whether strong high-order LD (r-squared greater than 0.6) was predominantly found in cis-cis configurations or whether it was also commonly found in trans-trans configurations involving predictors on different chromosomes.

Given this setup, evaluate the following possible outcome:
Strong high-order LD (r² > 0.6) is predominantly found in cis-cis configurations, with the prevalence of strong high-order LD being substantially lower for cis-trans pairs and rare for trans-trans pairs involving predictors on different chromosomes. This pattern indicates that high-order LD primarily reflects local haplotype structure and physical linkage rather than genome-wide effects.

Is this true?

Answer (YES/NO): NO